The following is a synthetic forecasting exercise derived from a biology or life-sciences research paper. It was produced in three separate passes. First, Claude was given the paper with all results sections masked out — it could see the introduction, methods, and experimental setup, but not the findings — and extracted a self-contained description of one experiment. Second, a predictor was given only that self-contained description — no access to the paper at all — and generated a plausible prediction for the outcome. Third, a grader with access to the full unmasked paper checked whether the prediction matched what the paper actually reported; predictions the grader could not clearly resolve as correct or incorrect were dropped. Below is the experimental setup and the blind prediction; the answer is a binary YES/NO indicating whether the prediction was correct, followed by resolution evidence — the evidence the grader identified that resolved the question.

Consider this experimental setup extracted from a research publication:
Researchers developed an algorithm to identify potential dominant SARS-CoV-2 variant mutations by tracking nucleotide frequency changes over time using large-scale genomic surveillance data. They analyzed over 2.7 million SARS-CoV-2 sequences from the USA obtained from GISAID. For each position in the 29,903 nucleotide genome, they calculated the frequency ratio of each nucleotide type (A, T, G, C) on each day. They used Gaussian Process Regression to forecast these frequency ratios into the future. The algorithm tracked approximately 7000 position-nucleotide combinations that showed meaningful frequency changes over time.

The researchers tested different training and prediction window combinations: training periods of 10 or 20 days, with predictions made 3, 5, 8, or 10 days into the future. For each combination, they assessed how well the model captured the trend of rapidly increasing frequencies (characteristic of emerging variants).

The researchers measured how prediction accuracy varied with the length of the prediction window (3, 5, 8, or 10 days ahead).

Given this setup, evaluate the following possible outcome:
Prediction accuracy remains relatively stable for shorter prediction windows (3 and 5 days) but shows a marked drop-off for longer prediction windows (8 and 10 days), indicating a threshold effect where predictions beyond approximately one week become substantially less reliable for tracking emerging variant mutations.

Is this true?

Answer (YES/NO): NO